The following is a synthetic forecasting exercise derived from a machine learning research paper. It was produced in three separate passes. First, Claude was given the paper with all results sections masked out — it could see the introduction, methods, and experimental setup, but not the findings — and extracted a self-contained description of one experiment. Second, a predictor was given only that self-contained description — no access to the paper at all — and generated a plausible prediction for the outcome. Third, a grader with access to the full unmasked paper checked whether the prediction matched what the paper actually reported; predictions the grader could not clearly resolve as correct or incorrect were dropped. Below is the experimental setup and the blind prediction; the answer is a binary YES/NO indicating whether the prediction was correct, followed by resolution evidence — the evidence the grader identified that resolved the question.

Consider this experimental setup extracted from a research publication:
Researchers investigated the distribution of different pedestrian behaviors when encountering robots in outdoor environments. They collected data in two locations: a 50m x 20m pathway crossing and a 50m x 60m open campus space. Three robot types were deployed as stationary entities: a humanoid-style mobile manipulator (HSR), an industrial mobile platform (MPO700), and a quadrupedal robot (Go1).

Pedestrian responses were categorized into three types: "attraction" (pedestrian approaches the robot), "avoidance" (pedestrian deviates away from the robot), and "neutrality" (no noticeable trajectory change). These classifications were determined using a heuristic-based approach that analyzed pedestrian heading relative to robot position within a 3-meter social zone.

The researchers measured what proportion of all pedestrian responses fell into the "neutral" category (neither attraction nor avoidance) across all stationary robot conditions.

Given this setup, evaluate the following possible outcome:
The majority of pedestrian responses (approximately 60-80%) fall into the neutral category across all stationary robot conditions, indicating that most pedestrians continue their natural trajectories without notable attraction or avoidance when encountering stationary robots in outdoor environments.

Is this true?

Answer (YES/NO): YES